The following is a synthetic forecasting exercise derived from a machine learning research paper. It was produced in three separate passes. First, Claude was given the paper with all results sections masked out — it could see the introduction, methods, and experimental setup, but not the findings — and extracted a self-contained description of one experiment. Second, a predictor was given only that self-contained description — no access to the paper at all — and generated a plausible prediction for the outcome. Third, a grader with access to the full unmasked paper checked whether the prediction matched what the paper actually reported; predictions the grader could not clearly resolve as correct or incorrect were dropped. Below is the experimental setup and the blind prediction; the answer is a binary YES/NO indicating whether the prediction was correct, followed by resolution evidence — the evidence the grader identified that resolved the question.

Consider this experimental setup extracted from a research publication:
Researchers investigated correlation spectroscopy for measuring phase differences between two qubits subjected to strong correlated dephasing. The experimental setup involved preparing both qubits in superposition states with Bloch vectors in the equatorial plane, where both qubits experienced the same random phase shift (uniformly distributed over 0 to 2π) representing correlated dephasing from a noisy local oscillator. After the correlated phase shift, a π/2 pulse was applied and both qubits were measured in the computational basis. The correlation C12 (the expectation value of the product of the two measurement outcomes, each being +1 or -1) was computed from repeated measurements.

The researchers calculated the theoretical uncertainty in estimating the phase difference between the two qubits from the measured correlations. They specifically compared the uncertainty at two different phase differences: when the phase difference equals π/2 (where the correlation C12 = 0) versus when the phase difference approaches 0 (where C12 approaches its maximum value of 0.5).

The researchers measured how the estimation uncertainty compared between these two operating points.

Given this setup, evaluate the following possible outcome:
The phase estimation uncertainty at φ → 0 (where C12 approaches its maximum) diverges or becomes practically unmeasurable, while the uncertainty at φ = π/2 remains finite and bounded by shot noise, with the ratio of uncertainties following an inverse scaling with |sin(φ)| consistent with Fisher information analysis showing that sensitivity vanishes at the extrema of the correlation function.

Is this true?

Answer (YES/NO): YES